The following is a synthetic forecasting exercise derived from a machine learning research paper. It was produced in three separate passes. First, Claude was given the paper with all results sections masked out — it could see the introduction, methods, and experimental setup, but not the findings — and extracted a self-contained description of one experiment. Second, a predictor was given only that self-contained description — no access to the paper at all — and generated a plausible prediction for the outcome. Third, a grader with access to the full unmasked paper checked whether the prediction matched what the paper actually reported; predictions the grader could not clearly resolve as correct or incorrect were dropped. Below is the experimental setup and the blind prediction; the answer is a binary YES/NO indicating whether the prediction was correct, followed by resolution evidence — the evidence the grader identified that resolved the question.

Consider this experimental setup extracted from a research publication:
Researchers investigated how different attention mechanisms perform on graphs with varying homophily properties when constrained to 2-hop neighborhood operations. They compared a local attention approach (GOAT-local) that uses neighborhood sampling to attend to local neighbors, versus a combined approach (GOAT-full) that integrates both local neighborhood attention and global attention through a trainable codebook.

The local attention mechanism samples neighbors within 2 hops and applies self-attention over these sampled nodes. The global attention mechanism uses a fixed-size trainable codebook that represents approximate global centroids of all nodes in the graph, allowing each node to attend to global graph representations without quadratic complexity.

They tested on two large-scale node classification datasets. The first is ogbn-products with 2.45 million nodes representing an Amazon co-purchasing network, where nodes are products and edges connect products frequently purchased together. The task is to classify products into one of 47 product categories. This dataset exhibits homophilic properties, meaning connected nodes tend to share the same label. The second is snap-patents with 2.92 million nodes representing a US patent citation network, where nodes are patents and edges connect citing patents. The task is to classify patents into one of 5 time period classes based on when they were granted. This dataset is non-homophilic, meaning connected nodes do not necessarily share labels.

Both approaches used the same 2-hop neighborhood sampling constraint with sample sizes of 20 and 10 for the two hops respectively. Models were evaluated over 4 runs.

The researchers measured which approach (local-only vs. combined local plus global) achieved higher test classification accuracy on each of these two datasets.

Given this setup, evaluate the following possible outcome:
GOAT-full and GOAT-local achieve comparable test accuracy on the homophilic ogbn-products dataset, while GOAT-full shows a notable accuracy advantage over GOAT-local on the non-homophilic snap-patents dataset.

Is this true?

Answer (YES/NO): NO